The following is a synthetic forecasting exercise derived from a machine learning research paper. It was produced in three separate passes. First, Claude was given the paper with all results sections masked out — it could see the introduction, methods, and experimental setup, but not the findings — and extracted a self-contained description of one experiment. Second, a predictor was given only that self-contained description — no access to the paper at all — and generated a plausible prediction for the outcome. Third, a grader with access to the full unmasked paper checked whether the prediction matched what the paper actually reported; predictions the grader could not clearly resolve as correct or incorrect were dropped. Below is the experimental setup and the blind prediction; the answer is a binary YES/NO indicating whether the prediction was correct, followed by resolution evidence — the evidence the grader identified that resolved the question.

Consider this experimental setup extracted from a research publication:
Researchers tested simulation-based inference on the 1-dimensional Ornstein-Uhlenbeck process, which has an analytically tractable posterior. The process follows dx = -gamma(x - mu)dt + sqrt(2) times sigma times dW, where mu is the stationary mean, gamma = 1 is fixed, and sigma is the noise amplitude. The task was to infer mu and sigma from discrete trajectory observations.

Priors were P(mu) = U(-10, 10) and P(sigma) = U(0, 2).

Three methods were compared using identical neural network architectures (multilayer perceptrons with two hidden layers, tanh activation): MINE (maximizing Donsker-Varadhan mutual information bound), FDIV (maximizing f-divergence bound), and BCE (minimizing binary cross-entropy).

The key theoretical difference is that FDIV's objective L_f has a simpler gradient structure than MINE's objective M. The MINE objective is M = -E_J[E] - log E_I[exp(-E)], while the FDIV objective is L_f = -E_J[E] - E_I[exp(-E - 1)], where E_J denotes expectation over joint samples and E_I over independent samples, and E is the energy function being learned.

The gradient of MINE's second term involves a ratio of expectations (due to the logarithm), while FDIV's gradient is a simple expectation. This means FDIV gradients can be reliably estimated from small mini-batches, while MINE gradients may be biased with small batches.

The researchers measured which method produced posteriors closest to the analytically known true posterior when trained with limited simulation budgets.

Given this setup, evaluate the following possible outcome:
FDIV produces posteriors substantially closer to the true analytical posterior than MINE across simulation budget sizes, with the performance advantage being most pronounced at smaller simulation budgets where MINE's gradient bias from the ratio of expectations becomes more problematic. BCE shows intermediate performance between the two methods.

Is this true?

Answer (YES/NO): NO